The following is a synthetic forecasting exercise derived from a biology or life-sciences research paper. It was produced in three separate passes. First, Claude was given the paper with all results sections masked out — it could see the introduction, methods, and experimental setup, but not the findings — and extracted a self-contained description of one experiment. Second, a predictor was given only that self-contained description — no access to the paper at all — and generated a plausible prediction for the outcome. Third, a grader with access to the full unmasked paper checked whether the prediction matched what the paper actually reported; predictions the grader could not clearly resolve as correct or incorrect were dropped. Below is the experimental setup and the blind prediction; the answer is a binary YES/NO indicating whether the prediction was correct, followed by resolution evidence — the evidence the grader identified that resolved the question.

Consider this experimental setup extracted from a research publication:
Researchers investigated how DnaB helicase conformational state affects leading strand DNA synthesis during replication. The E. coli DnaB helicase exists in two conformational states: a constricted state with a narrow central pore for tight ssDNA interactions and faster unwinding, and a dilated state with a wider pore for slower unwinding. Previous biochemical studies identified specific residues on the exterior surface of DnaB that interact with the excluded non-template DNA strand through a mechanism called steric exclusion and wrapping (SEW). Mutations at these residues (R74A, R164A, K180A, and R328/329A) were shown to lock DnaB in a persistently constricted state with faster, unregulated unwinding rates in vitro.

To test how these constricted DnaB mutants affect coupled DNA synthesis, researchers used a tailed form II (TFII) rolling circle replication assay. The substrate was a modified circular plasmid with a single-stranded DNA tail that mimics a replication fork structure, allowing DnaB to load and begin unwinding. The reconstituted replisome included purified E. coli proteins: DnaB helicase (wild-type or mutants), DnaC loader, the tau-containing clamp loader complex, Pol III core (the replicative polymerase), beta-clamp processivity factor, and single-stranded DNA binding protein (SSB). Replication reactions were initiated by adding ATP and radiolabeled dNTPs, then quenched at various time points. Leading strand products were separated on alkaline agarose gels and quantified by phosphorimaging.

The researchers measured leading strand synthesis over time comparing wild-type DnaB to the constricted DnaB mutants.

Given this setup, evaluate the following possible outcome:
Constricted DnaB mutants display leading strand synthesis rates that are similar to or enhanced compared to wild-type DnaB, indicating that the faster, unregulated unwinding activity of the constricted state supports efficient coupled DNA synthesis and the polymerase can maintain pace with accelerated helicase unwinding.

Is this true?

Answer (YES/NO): NO